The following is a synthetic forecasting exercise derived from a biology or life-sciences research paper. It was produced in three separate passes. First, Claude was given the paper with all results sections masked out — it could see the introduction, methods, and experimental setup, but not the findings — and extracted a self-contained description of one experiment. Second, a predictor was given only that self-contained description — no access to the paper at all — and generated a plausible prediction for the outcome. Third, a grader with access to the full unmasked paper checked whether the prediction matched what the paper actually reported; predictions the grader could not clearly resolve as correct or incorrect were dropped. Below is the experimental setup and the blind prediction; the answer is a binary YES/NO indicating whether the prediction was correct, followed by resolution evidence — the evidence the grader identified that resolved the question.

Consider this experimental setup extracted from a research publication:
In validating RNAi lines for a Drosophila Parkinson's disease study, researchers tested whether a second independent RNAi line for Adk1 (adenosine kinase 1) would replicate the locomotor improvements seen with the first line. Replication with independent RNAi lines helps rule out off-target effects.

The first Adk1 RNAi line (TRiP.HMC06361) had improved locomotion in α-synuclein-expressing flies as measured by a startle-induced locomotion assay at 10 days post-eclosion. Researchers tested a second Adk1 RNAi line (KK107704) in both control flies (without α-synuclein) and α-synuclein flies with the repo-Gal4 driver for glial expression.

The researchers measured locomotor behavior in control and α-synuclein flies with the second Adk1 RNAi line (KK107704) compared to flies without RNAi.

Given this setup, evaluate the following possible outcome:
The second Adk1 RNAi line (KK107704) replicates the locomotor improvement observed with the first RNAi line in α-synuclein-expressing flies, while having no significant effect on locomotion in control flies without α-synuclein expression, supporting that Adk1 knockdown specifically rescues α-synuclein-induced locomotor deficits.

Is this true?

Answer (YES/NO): NO